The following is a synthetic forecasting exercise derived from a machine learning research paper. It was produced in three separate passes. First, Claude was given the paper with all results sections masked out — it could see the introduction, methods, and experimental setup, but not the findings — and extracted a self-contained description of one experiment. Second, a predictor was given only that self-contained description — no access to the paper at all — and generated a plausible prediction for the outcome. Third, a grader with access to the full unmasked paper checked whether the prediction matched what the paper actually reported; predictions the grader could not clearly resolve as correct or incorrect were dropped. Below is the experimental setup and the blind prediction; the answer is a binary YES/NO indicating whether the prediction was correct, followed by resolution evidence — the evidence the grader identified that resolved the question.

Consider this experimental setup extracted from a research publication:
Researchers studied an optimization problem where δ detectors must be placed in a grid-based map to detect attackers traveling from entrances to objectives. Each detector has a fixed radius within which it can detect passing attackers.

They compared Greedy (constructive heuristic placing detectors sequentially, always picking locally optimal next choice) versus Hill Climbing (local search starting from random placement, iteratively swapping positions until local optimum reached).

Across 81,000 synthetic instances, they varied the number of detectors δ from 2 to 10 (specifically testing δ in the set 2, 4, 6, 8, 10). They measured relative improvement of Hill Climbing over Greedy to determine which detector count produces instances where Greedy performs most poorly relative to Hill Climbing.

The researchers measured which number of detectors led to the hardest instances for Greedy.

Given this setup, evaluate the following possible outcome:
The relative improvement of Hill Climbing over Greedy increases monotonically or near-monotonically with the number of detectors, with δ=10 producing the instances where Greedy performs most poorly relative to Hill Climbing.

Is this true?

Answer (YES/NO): NO